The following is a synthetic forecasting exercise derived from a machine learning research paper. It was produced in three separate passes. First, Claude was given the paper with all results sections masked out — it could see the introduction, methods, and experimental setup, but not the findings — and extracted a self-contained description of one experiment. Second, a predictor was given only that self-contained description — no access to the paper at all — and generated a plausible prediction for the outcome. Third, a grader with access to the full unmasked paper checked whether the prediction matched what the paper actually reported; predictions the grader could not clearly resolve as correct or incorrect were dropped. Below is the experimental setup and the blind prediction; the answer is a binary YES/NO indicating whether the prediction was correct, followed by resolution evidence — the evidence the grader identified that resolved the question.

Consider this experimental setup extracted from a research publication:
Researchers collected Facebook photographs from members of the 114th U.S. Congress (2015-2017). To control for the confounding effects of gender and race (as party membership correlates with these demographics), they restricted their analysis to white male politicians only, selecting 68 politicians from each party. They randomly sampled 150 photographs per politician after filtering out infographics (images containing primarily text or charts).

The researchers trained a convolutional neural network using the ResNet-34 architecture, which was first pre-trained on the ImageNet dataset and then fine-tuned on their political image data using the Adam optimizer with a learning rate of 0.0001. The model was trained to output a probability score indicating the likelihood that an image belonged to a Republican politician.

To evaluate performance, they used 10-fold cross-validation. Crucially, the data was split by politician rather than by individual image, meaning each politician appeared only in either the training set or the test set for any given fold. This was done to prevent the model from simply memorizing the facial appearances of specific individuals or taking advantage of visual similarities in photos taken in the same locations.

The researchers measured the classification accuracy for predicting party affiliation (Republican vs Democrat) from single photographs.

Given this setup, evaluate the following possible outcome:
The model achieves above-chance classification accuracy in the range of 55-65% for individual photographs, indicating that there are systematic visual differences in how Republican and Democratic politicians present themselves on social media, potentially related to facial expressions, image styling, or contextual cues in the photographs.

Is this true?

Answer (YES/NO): YES